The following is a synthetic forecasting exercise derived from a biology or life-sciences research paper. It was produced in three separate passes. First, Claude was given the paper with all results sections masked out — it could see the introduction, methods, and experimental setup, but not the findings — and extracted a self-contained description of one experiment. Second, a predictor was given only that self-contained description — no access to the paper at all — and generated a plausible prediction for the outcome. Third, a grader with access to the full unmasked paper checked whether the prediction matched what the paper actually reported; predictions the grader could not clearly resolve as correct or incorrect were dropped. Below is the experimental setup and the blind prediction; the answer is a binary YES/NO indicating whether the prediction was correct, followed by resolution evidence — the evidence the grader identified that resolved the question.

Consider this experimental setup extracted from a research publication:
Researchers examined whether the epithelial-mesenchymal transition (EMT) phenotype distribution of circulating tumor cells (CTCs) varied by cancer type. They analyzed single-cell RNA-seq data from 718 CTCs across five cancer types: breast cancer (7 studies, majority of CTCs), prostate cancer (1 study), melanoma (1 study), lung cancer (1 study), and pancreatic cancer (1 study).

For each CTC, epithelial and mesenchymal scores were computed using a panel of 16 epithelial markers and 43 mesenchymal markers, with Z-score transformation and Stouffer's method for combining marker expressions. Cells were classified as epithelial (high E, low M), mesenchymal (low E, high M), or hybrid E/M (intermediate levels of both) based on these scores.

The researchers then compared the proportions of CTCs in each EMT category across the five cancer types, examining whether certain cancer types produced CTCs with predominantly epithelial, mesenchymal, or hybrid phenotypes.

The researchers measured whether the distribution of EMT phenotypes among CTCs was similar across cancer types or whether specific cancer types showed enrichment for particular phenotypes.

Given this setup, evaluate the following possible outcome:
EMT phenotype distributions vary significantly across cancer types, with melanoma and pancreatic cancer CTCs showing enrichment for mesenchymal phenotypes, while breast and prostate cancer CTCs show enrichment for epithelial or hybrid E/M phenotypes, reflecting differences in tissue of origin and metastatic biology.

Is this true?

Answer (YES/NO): NO